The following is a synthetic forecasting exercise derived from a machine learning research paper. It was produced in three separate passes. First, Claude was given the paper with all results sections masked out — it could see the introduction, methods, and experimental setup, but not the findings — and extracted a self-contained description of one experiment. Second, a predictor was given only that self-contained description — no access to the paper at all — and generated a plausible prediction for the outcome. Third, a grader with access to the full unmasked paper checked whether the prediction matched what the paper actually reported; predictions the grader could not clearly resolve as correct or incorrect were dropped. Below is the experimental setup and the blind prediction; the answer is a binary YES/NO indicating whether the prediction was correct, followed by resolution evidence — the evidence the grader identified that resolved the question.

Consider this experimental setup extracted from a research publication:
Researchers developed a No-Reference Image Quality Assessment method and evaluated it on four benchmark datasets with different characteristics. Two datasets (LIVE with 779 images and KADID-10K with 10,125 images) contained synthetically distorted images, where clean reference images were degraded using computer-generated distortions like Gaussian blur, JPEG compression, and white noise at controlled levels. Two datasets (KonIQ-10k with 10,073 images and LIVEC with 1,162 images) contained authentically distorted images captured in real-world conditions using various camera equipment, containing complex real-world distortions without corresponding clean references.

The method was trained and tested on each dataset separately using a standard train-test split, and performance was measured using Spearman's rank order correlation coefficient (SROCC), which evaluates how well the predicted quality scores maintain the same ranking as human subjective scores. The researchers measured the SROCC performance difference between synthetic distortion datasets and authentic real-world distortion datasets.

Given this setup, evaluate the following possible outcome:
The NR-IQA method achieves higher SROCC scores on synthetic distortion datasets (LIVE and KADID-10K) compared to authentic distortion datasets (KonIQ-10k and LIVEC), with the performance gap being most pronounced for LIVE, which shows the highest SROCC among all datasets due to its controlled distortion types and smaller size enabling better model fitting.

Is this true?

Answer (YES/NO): YES